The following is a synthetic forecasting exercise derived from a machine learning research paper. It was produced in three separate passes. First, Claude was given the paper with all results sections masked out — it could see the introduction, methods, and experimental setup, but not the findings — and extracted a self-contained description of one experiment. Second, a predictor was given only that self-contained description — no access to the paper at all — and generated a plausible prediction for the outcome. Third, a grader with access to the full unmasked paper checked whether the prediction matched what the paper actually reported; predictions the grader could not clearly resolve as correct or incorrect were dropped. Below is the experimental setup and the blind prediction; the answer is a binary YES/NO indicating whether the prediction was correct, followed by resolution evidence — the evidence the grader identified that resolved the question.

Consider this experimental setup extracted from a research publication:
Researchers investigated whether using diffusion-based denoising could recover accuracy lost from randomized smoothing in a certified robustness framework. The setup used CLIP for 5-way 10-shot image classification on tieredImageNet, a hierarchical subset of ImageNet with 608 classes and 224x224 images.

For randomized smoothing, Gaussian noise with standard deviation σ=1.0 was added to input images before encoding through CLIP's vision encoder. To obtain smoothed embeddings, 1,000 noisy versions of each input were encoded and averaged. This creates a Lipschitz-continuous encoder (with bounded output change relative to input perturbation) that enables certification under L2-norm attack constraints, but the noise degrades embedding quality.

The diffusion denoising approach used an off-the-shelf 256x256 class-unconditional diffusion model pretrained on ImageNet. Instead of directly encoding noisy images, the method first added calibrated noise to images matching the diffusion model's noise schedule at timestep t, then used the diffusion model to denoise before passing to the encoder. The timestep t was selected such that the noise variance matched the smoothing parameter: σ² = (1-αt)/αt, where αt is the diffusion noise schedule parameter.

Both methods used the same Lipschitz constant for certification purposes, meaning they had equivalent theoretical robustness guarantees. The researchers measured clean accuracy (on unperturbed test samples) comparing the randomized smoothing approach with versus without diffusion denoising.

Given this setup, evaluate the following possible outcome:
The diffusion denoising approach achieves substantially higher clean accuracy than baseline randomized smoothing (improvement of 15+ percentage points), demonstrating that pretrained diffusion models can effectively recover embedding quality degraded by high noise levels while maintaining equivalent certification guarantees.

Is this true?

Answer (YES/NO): NO